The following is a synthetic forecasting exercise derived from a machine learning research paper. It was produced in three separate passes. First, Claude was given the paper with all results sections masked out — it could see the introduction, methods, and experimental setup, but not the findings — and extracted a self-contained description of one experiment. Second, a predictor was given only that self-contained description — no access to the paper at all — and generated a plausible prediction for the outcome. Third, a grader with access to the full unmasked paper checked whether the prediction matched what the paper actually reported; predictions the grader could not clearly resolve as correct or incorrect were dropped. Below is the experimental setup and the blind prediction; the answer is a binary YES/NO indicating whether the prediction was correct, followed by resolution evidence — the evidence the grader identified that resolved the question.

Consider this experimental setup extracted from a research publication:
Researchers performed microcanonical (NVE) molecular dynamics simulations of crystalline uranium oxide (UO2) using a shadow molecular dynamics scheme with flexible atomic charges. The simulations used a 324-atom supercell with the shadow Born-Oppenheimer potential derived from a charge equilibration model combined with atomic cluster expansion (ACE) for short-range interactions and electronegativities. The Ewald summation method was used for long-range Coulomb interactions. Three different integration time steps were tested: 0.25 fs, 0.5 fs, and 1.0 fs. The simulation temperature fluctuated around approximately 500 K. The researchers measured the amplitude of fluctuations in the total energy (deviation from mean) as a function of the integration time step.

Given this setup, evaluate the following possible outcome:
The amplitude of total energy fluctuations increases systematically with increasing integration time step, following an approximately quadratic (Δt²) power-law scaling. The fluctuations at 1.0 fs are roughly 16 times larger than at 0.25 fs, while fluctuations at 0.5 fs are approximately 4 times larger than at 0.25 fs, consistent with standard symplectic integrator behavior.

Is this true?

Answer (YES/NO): YES